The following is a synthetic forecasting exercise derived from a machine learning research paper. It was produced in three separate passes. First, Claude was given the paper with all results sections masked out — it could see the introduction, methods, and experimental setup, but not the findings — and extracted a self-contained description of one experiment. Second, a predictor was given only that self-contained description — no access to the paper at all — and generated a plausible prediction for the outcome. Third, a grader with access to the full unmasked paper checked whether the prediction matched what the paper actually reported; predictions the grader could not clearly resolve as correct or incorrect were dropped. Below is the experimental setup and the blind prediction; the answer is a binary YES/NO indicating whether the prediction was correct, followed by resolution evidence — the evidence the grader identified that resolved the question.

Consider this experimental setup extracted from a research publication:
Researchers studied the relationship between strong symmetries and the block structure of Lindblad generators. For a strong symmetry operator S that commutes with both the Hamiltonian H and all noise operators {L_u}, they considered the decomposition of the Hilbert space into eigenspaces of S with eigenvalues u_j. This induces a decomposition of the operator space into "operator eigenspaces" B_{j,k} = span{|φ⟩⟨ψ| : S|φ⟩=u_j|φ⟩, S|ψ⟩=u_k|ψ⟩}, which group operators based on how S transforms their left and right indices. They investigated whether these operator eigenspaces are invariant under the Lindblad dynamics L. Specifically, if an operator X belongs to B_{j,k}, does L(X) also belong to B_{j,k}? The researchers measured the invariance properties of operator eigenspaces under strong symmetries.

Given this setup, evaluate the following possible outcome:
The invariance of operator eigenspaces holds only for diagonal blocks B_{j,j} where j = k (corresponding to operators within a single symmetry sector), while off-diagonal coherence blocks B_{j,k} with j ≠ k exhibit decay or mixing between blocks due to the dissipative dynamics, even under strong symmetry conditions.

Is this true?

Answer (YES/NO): NO